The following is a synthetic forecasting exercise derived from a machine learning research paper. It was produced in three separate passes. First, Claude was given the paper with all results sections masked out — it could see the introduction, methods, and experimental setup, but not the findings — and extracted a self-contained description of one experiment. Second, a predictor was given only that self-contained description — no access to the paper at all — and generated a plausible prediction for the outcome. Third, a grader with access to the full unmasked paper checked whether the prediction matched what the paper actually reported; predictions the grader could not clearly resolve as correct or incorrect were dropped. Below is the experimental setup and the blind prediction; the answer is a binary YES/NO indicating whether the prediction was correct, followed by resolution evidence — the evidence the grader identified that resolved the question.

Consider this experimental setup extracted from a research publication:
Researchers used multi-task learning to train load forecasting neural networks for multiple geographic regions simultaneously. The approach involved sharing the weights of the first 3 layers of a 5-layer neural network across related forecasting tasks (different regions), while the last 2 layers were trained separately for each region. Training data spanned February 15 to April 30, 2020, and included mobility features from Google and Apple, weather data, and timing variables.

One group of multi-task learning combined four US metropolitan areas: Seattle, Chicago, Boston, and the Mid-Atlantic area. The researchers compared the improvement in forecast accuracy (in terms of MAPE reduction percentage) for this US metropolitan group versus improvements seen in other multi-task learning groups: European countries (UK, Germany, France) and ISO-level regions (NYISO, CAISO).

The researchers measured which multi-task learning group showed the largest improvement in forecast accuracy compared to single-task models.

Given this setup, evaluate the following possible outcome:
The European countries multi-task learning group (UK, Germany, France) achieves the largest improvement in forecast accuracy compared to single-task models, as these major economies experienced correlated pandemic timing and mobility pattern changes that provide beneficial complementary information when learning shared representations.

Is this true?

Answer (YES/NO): NO